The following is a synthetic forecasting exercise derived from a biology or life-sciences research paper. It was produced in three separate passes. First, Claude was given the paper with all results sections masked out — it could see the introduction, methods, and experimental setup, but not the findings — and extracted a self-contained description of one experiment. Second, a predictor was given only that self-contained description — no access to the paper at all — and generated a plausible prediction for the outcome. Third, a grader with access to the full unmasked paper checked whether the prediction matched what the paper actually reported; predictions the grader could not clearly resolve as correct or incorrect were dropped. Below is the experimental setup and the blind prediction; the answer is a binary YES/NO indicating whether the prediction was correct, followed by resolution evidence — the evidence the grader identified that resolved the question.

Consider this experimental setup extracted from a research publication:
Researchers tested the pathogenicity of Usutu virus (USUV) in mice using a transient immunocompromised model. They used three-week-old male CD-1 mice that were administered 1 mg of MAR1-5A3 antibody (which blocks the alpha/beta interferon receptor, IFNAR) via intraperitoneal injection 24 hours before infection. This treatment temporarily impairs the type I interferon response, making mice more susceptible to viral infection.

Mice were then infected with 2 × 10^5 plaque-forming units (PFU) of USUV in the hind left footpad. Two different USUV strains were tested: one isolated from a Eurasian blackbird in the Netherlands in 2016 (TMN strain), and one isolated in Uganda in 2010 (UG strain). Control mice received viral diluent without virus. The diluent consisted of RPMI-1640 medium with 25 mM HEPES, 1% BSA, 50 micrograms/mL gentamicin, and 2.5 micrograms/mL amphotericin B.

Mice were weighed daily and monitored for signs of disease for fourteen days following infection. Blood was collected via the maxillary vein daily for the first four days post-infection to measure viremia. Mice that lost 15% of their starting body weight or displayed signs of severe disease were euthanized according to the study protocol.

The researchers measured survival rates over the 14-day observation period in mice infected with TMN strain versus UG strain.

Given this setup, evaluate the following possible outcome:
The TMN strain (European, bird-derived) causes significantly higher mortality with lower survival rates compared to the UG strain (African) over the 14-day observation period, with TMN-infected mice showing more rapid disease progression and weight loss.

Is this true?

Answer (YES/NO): NO